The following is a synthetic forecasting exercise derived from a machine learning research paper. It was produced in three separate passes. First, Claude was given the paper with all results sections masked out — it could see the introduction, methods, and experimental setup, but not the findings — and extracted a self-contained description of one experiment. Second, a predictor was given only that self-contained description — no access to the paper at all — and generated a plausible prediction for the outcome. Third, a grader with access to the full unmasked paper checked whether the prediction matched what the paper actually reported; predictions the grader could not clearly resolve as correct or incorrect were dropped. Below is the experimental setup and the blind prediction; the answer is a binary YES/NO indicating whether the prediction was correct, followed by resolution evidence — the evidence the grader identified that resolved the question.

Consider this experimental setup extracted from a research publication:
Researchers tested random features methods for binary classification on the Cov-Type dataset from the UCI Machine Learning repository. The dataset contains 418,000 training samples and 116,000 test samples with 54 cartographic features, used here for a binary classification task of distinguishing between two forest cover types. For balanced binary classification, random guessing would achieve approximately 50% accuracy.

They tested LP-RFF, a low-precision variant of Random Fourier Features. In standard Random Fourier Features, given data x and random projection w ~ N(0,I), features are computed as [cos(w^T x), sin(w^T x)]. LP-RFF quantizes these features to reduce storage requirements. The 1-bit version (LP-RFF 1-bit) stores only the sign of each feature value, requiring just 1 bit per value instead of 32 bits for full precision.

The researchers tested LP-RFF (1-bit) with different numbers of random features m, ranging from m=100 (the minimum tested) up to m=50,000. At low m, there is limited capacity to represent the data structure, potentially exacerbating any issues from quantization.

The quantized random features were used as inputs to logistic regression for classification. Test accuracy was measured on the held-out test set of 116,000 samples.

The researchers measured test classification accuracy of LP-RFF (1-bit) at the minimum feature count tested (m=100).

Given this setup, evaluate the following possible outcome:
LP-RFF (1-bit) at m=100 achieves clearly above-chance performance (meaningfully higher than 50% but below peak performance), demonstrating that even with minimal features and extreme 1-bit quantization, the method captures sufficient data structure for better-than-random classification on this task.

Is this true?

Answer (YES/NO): NO